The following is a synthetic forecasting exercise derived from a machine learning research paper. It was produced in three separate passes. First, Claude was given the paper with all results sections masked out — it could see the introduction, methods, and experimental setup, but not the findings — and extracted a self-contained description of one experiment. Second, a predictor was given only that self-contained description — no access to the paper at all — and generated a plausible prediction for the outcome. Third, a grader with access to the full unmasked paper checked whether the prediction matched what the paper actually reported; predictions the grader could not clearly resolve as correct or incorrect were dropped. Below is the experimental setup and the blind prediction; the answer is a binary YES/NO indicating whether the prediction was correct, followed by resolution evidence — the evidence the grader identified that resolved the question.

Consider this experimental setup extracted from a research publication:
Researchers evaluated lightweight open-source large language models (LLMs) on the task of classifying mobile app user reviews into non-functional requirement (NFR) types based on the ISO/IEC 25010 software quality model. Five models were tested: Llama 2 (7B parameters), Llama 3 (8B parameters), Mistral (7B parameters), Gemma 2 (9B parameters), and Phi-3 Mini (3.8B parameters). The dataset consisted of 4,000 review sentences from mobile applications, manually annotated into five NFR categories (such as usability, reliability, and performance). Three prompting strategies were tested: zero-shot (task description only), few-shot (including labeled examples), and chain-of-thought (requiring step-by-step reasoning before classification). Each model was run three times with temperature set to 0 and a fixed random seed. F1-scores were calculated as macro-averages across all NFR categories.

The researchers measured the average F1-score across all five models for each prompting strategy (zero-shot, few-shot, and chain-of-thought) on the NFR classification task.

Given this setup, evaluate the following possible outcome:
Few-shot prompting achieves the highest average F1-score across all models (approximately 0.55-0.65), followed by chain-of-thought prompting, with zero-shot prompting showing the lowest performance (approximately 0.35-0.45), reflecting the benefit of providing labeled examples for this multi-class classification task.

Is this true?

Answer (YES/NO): NO